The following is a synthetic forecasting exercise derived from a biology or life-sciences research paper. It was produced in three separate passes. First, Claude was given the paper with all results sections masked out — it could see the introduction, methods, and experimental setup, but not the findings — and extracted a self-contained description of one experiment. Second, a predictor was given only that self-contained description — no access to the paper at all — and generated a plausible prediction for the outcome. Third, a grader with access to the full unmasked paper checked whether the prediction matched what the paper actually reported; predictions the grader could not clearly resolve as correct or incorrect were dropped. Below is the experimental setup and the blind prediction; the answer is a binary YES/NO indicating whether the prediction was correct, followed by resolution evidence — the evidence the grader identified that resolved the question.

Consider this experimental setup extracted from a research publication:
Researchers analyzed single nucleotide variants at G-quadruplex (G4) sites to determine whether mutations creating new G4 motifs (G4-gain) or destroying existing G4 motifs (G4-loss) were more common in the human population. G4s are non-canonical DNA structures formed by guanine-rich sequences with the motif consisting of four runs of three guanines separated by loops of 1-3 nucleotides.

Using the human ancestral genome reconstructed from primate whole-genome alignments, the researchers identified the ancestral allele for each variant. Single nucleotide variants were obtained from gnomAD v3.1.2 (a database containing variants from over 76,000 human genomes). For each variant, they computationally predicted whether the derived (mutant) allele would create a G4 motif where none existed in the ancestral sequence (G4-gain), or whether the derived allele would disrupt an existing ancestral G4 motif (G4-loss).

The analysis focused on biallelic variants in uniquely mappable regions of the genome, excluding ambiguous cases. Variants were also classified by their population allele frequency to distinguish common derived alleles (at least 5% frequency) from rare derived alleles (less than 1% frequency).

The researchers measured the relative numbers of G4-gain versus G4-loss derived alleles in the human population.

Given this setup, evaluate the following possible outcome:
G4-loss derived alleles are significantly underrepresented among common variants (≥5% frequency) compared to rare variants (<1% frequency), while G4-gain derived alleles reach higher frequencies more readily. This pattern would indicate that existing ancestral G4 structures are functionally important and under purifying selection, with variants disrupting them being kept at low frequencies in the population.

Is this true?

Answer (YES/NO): YES